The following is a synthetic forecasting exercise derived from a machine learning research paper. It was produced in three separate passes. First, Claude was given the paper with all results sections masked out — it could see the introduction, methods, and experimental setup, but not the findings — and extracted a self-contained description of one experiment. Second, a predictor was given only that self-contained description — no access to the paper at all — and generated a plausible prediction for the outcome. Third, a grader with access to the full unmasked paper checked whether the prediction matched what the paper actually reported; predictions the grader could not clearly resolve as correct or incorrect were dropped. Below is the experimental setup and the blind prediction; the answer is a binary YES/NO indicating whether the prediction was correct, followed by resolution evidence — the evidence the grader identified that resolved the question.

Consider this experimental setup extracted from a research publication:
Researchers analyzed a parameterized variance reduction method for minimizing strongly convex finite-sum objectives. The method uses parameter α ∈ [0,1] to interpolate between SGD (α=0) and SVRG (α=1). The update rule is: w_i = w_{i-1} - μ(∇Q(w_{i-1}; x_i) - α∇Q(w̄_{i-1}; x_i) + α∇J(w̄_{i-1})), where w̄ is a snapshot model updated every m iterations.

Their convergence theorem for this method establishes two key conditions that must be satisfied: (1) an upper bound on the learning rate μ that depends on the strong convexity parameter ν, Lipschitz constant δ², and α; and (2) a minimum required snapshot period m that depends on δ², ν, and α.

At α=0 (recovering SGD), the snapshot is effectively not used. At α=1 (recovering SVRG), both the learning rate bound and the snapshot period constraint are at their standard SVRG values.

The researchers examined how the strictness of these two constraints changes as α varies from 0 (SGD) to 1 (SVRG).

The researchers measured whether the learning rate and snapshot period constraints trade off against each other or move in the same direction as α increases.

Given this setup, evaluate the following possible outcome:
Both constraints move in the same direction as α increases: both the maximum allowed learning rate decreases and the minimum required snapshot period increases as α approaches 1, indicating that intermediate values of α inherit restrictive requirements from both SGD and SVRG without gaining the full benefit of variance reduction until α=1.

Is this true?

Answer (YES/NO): YES